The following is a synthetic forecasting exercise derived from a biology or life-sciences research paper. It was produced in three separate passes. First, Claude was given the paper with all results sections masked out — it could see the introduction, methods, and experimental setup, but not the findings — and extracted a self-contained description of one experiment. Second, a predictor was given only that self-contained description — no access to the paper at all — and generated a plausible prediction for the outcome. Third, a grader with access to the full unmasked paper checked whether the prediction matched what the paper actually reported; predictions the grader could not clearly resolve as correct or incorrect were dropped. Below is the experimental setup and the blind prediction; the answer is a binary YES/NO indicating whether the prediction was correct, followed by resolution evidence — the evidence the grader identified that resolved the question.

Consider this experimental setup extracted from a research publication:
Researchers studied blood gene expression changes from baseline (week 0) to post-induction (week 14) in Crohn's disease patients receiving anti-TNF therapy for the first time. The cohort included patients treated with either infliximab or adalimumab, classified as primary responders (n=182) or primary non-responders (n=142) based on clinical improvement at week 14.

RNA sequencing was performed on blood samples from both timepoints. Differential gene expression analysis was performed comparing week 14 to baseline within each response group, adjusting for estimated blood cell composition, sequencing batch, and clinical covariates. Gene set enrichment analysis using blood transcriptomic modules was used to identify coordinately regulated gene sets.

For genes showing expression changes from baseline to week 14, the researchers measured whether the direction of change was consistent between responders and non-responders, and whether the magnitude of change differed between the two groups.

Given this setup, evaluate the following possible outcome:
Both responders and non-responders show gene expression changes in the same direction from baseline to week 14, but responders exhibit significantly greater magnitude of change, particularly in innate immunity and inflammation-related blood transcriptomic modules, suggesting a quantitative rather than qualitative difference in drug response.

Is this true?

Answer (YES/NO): YES